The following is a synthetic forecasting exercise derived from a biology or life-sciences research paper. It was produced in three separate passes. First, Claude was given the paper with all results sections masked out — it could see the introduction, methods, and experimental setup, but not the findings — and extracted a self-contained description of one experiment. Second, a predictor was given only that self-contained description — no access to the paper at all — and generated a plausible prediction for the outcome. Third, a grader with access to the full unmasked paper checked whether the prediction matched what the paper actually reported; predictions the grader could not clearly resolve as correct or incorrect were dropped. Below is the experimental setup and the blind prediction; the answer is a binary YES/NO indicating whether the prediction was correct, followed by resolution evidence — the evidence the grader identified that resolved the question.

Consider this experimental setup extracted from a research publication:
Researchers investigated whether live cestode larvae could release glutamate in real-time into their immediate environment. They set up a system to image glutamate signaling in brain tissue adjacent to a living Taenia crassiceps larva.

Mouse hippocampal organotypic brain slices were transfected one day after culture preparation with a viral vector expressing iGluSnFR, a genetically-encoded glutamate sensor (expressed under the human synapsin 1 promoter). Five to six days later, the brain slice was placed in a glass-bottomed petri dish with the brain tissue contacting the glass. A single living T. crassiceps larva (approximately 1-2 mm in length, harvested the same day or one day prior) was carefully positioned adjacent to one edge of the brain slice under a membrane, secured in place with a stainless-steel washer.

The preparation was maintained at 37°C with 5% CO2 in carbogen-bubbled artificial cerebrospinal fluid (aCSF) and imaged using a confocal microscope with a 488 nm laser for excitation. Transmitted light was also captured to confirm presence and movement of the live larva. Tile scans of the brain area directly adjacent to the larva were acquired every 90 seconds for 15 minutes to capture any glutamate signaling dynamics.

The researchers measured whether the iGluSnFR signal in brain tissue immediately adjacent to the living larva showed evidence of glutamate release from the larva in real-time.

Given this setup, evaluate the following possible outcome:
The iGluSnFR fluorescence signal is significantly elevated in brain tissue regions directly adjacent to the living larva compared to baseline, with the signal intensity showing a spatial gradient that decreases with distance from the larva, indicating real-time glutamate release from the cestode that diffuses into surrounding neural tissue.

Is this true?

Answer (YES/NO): NO